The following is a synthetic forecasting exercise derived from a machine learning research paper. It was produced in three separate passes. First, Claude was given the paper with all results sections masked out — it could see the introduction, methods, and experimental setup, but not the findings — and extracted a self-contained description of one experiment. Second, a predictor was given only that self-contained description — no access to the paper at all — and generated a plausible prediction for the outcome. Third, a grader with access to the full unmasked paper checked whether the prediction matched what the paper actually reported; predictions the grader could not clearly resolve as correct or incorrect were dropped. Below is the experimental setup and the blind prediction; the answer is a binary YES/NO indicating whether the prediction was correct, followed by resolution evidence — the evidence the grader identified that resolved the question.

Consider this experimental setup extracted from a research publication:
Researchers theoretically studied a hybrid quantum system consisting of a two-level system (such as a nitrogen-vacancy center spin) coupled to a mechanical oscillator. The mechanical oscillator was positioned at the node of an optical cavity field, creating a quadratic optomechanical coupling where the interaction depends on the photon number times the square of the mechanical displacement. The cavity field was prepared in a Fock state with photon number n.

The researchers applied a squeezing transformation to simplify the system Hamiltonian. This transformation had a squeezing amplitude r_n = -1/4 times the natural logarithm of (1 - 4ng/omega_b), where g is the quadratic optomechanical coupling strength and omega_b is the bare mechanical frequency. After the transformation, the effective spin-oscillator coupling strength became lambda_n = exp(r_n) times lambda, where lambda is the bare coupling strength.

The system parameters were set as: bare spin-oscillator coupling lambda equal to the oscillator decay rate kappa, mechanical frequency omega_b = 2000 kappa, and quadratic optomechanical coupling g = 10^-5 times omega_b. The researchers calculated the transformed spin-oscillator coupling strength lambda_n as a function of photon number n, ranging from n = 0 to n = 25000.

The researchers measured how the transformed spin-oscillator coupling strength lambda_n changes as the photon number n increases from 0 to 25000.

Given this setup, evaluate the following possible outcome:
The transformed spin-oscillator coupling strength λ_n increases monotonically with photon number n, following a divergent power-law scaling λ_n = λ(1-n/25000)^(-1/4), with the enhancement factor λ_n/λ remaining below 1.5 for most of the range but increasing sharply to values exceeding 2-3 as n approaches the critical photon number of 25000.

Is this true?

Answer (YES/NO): YES